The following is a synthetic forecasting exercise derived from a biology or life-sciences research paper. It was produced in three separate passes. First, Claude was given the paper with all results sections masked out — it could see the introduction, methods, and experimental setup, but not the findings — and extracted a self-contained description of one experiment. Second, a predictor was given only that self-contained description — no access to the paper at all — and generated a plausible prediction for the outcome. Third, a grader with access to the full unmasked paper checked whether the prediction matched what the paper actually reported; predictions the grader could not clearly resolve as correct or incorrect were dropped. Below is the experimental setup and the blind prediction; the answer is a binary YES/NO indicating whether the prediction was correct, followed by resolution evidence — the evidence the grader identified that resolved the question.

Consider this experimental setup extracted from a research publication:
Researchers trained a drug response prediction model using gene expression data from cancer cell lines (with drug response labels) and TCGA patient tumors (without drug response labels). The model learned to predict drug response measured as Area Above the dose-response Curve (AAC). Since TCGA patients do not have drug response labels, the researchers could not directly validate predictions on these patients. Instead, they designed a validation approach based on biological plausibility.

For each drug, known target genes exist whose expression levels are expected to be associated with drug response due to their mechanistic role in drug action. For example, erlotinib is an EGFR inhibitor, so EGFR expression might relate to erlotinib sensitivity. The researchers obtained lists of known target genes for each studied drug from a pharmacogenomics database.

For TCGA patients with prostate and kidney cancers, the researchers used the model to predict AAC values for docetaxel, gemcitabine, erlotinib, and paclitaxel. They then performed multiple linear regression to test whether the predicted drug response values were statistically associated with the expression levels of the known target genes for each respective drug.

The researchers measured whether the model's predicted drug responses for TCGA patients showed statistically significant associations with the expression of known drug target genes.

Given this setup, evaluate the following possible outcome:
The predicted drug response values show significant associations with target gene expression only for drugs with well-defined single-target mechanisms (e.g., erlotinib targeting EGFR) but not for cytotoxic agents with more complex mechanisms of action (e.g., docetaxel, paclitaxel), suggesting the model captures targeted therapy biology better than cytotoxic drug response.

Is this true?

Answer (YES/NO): NO